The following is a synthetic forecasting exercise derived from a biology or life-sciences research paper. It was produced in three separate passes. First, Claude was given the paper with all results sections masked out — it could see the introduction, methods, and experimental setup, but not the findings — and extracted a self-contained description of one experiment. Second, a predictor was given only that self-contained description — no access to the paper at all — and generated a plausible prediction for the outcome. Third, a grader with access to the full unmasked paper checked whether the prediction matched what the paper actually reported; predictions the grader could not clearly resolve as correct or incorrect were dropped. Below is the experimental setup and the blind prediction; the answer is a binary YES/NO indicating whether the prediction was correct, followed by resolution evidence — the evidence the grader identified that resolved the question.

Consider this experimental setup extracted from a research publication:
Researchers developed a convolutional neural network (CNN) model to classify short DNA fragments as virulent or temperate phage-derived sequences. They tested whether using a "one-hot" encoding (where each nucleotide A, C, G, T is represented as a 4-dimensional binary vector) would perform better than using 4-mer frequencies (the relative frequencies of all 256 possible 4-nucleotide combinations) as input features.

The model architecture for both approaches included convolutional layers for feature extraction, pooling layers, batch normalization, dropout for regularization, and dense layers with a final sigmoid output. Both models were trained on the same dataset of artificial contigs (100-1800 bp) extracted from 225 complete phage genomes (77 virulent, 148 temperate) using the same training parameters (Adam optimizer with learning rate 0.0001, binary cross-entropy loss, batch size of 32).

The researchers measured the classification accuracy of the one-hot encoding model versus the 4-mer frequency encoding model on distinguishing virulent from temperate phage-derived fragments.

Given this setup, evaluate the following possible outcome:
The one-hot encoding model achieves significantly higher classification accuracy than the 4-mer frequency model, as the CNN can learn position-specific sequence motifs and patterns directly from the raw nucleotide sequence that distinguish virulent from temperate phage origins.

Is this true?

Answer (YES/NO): YES